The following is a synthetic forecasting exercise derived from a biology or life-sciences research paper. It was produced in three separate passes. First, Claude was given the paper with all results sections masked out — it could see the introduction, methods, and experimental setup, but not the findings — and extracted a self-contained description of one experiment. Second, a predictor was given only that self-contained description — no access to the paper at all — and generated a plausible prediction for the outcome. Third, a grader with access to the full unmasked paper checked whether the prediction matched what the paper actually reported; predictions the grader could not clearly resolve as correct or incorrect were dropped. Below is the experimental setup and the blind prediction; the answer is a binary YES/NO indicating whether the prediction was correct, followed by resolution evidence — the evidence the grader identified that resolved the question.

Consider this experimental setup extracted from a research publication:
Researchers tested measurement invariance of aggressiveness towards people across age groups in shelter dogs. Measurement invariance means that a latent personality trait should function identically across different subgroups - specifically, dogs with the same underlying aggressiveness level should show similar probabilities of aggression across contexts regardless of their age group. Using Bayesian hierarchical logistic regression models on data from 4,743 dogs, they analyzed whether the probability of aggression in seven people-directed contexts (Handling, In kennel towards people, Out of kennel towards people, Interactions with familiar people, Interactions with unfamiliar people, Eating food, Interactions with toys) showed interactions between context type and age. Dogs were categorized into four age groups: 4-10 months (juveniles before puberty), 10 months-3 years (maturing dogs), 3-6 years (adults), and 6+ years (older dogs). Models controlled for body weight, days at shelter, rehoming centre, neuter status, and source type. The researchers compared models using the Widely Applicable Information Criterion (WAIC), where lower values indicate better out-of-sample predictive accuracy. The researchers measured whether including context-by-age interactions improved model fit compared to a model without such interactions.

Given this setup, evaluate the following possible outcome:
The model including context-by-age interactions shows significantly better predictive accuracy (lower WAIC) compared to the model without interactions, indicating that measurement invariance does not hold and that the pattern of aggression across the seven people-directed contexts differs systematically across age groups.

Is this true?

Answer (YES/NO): YES